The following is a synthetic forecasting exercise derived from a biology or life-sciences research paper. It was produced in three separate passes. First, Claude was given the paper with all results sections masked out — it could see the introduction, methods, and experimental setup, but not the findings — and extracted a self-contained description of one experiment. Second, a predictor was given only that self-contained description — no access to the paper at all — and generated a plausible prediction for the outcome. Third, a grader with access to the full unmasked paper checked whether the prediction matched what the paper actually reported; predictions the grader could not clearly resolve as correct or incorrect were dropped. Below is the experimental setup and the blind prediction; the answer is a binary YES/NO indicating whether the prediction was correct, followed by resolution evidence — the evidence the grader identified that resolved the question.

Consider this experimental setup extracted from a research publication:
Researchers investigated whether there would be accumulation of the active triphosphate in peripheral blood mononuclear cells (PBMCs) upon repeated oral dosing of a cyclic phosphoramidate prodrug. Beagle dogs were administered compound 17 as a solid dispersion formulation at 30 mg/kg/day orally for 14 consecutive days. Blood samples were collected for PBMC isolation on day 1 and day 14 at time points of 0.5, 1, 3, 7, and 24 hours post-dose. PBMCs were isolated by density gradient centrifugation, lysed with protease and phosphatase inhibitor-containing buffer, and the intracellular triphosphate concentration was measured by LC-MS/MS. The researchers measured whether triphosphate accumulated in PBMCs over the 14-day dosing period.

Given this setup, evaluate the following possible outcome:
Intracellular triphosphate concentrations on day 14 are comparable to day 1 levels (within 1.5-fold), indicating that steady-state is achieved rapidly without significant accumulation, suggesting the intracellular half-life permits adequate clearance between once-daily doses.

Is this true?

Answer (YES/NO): YES